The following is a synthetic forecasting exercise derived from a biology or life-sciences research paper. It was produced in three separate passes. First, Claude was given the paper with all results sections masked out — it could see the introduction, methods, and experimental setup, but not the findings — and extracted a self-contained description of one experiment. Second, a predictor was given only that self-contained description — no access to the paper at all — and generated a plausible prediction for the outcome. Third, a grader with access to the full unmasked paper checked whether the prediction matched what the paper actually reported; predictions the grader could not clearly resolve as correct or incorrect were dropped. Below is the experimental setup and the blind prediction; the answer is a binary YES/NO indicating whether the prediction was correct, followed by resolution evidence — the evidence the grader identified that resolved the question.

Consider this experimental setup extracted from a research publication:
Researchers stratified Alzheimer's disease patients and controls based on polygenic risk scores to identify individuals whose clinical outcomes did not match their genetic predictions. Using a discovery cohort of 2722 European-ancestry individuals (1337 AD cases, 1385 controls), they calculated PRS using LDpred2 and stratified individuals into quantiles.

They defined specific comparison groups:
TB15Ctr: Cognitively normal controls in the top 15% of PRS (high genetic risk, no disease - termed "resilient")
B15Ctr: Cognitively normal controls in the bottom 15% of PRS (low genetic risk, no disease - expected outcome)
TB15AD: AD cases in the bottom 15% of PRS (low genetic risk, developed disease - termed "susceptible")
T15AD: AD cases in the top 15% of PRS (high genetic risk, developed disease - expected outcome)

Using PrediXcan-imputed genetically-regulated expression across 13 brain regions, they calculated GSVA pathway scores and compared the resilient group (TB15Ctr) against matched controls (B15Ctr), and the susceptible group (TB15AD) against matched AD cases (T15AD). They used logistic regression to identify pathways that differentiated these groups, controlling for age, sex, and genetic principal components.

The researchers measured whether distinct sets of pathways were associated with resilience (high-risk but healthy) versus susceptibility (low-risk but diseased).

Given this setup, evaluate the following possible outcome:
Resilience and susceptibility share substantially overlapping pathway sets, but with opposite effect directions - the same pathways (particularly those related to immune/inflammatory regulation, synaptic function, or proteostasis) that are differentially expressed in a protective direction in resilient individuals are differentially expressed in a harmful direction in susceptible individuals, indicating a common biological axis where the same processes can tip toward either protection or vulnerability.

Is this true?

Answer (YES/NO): NO